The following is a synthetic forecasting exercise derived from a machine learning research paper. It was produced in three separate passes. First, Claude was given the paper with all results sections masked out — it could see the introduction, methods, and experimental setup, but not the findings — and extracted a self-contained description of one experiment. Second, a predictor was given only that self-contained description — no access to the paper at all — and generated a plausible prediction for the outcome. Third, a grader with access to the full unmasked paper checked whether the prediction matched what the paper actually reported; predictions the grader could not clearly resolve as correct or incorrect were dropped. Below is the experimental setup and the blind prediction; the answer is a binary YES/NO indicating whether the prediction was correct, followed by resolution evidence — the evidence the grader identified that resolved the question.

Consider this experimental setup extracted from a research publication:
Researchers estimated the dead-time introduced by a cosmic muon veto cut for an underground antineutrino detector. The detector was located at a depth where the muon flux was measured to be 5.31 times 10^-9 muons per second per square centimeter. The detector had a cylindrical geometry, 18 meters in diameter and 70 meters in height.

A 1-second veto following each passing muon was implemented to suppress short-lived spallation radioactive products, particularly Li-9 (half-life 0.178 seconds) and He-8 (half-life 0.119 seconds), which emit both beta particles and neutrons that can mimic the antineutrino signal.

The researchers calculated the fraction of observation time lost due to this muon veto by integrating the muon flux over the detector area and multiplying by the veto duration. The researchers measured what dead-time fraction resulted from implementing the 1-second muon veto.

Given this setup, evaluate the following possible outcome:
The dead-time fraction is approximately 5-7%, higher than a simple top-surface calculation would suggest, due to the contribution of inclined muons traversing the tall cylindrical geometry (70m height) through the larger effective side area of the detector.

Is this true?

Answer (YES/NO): YES